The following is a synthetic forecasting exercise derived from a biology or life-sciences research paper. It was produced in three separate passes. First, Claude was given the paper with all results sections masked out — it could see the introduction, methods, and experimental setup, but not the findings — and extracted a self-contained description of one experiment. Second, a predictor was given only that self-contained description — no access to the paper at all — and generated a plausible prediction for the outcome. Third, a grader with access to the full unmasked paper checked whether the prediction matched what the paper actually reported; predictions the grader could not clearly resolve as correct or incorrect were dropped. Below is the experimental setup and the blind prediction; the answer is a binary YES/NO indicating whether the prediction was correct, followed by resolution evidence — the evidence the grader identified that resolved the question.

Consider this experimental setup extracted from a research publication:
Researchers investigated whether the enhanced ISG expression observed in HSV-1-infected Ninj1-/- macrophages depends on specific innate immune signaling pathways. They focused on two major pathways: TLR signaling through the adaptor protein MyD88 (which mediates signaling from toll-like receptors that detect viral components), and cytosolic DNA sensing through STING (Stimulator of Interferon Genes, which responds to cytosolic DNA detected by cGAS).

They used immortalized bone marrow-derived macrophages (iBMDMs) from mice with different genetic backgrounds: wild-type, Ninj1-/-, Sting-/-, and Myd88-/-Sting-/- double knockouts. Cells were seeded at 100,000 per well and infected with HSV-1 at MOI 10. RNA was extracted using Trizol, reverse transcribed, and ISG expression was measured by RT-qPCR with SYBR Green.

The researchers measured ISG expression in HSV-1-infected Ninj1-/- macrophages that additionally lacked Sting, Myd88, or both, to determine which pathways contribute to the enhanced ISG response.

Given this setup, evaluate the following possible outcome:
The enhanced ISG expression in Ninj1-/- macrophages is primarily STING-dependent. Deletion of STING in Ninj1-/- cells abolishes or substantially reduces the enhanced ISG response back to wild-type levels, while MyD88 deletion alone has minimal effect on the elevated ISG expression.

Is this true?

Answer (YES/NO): NO